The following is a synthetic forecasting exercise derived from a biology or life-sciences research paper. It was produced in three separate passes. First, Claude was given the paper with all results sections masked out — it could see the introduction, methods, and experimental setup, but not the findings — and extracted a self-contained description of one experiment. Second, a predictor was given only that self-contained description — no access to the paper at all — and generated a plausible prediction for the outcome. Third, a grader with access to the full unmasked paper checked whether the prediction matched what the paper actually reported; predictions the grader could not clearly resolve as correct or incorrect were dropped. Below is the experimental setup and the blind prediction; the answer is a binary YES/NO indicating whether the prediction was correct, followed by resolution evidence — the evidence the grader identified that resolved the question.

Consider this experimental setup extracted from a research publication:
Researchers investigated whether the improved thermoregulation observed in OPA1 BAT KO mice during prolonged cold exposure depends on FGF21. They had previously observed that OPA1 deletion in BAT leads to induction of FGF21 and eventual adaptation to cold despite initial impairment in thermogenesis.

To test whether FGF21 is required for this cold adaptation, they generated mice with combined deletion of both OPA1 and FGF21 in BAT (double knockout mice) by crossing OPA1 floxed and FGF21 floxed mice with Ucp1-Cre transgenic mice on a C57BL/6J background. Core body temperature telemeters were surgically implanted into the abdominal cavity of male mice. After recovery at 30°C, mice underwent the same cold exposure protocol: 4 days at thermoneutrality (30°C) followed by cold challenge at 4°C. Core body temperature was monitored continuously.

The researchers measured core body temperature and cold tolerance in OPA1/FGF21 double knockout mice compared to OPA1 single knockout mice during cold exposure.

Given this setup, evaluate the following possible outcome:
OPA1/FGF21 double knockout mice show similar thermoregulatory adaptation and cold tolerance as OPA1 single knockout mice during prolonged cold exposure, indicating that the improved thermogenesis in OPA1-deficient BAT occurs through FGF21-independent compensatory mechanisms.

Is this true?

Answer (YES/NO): NO